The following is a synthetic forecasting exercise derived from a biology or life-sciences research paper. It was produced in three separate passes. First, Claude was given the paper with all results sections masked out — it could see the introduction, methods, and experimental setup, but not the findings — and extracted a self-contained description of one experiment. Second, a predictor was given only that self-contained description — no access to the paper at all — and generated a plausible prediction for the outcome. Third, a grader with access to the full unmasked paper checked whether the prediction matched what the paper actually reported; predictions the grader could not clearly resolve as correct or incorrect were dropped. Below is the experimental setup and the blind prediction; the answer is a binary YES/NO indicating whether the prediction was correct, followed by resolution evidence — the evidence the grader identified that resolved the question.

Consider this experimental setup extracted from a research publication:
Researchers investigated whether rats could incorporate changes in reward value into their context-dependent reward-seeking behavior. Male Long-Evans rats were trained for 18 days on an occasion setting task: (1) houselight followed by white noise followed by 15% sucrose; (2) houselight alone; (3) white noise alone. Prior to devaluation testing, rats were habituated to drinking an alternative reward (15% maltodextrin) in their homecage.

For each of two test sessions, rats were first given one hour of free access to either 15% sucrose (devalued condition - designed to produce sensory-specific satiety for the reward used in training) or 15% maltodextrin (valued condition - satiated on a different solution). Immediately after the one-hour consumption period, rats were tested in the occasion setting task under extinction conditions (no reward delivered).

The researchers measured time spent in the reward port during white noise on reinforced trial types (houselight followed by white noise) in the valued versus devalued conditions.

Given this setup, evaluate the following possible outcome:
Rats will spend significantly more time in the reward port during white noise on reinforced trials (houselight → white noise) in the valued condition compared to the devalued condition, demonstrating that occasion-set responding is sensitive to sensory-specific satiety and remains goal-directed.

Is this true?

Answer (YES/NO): YES